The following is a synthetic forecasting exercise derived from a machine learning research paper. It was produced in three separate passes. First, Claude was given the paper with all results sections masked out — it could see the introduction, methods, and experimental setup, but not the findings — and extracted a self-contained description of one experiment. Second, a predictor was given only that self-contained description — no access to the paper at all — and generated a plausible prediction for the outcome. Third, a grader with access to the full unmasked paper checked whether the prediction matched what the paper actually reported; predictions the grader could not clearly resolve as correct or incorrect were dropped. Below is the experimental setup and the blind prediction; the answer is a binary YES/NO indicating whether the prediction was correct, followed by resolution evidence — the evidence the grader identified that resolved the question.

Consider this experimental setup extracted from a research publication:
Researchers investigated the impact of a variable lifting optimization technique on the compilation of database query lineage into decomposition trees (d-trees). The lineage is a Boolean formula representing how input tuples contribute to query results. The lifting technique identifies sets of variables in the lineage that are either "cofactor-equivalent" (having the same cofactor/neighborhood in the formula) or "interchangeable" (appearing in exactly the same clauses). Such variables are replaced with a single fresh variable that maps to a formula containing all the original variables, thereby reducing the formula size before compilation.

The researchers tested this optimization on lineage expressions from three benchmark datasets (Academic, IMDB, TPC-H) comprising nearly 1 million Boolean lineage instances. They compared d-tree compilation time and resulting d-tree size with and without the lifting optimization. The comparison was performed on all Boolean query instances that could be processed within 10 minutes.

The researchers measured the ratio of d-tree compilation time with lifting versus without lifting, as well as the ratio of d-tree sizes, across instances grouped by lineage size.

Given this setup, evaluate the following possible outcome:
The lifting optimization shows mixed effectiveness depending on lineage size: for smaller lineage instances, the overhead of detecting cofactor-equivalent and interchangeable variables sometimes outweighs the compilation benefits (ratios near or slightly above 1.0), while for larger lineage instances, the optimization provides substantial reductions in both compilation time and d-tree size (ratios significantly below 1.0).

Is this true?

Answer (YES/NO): NO